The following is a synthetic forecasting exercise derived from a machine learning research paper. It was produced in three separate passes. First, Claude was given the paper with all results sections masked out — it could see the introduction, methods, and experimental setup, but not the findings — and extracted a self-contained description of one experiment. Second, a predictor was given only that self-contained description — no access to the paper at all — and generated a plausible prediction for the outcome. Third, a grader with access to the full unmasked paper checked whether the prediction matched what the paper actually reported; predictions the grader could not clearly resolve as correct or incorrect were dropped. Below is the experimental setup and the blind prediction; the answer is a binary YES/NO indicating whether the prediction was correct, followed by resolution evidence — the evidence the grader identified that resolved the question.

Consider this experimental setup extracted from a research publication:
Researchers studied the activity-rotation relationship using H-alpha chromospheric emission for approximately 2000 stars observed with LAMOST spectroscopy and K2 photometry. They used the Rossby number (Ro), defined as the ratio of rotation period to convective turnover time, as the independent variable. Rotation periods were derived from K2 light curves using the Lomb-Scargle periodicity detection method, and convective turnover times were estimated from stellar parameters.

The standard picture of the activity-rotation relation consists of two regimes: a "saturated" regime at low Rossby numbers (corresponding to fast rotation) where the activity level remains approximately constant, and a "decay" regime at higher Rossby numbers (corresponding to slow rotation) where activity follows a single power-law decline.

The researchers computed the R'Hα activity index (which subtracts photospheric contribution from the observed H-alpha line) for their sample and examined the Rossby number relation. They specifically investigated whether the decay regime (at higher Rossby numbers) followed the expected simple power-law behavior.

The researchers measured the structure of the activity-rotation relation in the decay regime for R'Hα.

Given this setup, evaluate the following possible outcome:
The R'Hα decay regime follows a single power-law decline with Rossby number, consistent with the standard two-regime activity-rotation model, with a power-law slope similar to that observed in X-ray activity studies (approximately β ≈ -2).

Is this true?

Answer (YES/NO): NO